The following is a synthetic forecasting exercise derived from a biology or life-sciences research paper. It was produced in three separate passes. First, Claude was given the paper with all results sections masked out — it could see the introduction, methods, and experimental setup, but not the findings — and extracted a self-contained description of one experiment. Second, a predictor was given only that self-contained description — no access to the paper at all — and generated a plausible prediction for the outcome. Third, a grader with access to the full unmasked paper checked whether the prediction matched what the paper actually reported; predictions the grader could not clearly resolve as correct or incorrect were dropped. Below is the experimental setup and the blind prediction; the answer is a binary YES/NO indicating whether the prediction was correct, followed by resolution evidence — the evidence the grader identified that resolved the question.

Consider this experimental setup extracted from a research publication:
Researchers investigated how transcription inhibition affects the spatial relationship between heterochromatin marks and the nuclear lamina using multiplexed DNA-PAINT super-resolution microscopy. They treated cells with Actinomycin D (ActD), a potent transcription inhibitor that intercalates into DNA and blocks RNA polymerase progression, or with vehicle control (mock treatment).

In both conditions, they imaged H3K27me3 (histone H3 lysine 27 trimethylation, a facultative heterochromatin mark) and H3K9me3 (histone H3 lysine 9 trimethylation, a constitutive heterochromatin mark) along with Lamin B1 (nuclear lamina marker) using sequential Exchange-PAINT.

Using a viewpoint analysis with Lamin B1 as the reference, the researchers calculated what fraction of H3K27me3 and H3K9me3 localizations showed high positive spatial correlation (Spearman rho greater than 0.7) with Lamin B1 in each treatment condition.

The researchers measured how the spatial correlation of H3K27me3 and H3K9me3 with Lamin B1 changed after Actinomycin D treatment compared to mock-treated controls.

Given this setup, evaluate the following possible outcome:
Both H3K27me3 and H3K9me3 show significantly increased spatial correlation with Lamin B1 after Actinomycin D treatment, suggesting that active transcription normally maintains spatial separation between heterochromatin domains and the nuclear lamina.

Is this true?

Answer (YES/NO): YES